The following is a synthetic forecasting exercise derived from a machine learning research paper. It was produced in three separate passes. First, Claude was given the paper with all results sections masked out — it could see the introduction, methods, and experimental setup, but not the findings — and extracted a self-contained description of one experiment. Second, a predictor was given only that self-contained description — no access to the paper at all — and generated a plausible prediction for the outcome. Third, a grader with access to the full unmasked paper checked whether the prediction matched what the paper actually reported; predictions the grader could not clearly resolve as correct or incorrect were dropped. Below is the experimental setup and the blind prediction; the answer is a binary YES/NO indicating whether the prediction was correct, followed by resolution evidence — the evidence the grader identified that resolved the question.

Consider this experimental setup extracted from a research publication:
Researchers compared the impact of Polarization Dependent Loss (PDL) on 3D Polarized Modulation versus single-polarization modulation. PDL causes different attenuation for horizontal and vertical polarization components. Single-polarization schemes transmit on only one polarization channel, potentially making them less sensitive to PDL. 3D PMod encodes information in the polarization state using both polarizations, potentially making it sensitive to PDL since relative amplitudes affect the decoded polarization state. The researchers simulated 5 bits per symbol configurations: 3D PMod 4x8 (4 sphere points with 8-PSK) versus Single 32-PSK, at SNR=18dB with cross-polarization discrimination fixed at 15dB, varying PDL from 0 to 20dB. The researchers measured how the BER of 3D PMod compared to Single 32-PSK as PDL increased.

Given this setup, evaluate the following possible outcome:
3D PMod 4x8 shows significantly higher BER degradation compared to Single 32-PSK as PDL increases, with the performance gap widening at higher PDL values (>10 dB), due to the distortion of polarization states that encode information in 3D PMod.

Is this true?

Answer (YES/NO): NO